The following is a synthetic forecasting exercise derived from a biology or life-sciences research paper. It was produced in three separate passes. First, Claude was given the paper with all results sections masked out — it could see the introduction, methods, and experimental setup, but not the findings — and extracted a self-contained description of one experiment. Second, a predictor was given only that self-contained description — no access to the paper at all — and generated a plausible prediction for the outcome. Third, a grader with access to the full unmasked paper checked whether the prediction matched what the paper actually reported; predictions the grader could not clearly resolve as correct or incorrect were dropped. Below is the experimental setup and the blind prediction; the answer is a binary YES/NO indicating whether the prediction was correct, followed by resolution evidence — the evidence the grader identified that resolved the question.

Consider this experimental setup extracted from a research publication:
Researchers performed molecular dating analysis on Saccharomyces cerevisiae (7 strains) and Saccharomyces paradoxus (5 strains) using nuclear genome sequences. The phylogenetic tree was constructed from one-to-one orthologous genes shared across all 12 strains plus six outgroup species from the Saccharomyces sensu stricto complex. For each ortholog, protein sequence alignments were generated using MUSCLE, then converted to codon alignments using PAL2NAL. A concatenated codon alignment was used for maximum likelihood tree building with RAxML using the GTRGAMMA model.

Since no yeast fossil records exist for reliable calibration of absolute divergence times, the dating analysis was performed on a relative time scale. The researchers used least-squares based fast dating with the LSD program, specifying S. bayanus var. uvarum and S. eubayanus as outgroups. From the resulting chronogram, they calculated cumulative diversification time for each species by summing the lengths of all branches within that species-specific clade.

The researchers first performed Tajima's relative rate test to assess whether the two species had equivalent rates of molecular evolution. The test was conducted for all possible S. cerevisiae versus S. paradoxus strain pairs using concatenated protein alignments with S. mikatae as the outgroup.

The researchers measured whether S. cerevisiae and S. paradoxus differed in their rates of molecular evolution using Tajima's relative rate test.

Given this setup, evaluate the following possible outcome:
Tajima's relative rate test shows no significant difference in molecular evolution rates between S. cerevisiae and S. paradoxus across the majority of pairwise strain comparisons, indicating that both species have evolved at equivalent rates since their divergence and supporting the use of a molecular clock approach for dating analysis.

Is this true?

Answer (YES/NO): NO